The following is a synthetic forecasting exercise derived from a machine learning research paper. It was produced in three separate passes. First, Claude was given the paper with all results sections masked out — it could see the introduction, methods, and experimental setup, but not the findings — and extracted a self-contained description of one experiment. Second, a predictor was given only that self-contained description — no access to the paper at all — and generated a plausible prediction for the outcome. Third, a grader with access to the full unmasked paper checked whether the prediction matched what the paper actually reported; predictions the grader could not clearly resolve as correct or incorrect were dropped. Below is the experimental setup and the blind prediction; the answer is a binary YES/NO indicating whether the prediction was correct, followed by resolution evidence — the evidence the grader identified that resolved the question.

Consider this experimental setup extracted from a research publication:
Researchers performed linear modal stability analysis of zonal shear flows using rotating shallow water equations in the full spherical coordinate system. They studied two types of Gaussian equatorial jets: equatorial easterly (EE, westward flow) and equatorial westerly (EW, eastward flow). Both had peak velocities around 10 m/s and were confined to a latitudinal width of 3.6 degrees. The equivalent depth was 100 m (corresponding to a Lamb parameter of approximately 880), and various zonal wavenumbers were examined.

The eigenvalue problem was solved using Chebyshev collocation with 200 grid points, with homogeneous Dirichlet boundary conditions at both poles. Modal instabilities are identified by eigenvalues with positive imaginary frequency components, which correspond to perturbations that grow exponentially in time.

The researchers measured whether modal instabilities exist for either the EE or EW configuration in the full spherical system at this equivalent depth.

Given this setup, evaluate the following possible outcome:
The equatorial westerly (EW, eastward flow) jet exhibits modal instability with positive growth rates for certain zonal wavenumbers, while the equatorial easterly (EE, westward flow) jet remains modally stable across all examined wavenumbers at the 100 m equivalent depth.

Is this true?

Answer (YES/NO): NO